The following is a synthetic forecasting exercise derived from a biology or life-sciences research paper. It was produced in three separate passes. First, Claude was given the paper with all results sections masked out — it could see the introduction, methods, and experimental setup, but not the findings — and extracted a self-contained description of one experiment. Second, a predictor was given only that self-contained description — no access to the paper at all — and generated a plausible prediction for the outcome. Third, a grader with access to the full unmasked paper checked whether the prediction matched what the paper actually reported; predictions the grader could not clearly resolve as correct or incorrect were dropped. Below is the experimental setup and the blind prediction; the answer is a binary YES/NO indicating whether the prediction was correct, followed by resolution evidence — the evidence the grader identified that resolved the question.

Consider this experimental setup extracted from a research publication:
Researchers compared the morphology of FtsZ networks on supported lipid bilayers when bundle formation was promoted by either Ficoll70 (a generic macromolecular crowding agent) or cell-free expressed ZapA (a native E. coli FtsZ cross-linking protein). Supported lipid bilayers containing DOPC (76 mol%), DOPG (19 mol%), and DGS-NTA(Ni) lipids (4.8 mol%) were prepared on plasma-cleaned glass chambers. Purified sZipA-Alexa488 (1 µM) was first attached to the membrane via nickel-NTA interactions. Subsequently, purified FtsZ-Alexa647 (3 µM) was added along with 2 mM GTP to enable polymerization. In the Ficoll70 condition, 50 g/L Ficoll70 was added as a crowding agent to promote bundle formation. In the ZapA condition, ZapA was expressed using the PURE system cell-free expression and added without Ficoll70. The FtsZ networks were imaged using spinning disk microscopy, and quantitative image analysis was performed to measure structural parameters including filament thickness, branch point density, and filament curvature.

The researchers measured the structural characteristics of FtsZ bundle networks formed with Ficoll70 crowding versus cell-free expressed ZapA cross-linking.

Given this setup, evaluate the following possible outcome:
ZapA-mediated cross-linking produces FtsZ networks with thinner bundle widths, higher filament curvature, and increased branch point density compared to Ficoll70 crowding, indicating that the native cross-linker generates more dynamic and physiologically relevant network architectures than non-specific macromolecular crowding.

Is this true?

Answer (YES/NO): NO